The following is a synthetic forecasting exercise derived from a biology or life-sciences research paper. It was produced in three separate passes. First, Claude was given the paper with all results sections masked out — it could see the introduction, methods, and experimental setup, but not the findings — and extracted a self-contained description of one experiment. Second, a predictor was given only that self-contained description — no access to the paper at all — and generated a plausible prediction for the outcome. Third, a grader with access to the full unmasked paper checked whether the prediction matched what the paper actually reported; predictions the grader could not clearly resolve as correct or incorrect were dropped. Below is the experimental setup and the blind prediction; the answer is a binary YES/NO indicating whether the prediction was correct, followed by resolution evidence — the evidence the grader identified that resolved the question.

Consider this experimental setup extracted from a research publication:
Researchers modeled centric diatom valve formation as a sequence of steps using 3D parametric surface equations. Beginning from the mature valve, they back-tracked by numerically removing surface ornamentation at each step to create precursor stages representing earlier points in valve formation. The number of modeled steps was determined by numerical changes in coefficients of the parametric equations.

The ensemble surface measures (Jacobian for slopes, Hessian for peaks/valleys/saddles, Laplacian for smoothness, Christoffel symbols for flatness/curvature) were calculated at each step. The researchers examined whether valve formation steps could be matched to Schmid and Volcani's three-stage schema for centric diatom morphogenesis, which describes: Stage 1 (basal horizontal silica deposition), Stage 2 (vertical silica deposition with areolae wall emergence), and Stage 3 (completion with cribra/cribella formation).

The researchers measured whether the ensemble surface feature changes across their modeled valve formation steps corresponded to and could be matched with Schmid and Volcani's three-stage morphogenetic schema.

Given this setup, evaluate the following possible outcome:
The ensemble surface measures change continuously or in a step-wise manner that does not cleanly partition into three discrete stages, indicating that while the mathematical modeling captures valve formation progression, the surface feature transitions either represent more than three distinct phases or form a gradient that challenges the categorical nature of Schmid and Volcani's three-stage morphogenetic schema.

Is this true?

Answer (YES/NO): NO